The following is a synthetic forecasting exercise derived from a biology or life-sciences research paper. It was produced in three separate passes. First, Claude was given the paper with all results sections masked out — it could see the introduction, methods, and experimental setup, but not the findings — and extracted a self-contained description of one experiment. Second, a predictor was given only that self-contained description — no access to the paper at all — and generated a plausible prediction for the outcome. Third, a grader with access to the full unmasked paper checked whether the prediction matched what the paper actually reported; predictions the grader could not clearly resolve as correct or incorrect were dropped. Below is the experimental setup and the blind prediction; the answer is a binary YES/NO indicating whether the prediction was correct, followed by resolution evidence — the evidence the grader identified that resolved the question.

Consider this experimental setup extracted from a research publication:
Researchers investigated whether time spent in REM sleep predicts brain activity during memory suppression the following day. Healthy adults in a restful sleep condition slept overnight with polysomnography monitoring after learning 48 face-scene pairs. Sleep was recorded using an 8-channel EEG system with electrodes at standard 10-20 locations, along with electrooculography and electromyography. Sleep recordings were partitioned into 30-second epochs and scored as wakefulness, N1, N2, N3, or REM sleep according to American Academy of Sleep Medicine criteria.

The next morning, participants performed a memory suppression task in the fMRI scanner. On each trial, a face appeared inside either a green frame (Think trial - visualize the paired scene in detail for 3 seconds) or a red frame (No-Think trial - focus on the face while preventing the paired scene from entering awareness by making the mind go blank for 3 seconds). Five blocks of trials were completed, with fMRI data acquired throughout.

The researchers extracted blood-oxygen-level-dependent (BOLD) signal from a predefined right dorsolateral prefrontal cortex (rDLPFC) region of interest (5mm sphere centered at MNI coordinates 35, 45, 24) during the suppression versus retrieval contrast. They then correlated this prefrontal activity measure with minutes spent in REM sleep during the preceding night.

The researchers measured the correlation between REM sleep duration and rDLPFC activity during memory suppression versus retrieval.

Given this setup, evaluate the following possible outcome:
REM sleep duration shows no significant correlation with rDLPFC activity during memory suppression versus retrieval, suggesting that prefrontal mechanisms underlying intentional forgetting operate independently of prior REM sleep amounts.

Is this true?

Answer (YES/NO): NO